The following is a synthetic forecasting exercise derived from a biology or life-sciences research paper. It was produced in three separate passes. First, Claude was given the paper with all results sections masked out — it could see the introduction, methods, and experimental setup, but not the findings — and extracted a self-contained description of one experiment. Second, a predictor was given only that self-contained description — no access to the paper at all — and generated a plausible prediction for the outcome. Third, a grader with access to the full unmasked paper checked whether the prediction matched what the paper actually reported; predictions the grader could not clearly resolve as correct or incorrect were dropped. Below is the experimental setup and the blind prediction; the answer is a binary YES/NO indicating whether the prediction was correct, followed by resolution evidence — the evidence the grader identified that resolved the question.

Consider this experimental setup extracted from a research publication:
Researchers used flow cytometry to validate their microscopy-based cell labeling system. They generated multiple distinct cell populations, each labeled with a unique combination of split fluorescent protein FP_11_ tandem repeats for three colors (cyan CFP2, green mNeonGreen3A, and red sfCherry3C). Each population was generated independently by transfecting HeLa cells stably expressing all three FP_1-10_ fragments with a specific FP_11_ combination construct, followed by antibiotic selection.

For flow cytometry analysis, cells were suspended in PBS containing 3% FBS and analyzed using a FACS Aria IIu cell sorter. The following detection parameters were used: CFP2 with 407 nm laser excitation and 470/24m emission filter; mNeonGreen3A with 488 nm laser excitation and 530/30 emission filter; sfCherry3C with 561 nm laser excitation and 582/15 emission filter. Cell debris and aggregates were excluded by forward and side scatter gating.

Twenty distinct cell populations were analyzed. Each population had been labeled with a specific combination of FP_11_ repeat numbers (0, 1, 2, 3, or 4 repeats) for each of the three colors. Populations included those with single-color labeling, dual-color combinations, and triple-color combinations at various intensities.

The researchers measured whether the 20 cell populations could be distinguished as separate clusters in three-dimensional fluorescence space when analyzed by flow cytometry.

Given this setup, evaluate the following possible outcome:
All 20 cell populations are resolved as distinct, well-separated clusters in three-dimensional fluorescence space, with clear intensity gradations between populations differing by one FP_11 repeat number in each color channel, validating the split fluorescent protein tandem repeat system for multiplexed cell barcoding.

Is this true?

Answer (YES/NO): NO